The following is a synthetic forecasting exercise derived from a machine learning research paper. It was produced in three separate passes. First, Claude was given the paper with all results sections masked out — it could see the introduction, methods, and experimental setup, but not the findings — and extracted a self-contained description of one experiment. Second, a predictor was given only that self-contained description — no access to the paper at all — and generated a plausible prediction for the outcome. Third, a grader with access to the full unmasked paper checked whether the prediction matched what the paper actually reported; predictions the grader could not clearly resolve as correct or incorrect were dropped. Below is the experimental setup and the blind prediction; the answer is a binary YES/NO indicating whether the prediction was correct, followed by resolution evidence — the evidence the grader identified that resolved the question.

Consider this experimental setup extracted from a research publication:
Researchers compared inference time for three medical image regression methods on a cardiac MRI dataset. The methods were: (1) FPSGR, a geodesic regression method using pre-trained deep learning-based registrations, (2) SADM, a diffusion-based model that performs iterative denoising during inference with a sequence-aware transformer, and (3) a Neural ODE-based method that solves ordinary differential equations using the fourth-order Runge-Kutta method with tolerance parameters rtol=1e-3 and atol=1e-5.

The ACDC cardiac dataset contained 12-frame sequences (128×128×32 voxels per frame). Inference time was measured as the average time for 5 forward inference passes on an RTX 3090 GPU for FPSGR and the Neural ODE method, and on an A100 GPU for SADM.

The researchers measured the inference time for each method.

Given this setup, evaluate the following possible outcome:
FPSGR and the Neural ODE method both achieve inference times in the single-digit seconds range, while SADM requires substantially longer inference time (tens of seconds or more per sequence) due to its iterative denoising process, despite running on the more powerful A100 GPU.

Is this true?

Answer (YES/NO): NO